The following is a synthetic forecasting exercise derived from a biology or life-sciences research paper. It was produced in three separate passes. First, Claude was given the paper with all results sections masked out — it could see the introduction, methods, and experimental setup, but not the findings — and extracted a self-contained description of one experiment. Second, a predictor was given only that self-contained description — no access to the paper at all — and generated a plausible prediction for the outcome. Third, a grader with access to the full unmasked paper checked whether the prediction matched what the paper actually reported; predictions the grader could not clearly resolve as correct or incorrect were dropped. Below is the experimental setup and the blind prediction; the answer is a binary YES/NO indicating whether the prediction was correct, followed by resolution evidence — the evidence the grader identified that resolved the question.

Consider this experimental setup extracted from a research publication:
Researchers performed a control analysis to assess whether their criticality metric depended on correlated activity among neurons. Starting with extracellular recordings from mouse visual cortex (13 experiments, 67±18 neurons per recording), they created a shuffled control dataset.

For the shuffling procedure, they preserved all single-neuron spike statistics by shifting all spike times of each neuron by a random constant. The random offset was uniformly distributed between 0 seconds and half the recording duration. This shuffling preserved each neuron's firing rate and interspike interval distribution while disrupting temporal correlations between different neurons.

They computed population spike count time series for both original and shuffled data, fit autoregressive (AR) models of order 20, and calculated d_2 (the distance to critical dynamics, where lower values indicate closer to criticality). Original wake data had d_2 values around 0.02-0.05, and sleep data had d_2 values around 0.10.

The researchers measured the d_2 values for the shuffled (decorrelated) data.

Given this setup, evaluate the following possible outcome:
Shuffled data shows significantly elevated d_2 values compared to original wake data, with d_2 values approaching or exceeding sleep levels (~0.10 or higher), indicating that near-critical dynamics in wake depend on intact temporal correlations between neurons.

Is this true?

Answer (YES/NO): YES